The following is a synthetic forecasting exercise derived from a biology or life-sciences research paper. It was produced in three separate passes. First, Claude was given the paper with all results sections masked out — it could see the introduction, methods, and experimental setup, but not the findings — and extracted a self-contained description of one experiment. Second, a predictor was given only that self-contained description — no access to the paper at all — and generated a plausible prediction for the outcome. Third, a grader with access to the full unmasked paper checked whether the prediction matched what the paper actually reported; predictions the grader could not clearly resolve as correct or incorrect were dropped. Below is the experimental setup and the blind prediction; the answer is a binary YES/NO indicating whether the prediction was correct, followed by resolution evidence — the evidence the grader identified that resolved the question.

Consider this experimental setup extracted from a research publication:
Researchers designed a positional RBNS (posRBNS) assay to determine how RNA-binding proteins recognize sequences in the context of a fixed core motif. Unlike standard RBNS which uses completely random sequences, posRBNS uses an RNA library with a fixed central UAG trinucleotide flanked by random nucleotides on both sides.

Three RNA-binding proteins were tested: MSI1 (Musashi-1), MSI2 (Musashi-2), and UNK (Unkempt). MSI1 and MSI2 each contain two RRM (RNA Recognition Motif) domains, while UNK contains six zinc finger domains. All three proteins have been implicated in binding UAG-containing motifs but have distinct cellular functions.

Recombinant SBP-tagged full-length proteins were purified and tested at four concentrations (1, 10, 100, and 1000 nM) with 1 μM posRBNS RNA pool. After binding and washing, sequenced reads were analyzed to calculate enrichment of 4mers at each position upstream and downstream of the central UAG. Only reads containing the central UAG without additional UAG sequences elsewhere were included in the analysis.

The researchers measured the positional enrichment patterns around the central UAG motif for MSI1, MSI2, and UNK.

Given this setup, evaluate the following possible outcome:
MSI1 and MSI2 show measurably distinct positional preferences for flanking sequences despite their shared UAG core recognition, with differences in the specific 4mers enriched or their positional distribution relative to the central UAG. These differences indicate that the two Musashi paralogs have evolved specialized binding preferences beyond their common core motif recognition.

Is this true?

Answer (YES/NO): NO